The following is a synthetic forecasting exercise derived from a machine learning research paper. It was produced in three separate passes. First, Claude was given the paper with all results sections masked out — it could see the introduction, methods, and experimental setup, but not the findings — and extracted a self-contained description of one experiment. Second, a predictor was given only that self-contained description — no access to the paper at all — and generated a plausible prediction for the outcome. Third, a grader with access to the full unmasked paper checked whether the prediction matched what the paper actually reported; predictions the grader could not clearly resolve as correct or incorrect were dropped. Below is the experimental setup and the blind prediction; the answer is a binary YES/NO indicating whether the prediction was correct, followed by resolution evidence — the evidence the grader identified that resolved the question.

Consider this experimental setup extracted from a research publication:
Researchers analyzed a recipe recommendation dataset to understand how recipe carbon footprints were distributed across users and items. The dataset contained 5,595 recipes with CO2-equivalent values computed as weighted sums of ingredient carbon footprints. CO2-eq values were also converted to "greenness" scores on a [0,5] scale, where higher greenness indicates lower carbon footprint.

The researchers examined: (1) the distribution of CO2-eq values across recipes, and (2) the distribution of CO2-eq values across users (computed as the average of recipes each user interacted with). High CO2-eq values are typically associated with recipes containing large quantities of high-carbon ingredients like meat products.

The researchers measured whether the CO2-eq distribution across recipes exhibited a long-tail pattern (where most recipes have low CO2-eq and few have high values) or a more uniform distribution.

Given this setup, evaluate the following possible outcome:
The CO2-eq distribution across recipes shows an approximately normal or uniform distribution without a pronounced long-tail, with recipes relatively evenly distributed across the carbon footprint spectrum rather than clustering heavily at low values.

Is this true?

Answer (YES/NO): NO